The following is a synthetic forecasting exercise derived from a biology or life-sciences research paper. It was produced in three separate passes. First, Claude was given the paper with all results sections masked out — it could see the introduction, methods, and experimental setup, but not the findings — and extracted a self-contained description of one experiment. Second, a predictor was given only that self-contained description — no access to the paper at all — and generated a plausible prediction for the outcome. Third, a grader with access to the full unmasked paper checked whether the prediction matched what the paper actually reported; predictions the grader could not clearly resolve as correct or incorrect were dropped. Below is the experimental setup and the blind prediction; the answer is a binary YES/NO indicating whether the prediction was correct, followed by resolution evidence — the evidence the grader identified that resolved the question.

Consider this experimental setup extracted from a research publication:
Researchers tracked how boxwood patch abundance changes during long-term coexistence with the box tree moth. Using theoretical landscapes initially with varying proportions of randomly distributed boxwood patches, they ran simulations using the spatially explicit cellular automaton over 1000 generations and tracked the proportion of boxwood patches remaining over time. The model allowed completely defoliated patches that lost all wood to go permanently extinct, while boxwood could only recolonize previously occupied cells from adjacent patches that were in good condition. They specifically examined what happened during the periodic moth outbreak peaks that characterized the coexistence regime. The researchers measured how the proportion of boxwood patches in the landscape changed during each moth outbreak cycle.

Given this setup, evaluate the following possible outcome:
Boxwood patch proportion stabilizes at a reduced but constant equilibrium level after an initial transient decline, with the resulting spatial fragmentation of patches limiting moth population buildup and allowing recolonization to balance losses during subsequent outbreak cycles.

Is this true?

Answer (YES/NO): NO